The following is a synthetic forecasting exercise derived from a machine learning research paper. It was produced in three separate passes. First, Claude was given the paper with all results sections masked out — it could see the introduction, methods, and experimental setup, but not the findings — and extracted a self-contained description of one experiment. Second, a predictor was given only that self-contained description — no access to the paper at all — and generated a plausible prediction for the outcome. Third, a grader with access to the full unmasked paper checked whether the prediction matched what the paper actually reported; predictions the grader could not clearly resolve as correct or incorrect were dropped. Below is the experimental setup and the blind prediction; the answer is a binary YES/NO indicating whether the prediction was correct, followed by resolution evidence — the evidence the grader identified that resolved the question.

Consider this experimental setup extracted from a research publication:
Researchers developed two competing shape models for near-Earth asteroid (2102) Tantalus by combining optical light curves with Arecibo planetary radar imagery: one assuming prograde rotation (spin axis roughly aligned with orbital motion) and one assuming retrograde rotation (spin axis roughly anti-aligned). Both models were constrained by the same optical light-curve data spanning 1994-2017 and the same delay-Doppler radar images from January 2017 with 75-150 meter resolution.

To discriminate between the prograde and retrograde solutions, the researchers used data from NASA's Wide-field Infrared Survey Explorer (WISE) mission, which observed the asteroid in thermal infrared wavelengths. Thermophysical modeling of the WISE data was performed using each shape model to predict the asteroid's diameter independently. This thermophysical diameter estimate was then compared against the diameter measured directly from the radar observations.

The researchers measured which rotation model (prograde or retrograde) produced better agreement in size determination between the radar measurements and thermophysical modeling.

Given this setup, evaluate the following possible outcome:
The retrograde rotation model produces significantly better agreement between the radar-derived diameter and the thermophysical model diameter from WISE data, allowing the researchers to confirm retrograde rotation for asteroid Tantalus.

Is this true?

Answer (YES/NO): NO